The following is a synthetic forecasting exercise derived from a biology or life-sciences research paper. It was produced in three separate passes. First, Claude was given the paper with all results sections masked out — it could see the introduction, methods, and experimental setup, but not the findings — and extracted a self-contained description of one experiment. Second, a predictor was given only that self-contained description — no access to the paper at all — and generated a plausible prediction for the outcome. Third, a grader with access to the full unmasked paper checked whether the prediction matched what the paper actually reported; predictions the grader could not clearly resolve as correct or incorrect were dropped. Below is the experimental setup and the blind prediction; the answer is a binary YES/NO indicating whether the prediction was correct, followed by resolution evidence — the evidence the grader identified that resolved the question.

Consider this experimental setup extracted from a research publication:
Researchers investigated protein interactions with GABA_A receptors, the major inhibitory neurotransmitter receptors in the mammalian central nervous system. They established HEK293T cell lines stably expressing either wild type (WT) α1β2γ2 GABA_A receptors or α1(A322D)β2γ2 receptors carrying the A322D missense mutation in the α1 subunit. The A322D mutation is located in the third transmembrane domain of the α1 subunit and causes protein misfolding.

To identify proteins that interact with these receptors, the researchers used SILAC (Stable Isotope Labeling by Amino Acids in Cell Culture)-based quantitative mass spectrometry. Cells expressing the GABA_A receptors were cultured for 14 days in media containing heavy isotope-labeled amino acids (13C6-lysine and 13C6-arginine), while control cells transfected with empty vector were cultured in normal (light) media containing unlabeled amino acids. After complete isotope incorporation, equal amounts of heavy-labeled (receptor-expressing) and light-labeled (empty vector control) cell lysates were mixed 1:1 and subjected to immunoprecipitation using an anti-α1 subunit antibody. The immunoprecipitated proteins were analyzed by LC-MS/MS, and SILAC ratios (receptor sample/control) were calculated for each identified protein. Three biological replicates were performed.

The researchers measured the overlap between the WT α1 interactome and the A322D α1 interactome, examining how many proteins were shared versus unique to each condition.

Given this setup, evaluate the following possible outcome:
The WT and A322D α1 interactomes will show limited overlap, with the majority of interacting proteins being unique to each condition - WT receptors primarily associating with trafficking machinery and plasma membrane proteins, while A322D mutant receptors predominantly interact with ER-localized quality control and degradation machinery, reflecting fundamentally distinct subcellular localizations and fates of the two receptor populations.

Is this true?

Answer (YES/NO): NO